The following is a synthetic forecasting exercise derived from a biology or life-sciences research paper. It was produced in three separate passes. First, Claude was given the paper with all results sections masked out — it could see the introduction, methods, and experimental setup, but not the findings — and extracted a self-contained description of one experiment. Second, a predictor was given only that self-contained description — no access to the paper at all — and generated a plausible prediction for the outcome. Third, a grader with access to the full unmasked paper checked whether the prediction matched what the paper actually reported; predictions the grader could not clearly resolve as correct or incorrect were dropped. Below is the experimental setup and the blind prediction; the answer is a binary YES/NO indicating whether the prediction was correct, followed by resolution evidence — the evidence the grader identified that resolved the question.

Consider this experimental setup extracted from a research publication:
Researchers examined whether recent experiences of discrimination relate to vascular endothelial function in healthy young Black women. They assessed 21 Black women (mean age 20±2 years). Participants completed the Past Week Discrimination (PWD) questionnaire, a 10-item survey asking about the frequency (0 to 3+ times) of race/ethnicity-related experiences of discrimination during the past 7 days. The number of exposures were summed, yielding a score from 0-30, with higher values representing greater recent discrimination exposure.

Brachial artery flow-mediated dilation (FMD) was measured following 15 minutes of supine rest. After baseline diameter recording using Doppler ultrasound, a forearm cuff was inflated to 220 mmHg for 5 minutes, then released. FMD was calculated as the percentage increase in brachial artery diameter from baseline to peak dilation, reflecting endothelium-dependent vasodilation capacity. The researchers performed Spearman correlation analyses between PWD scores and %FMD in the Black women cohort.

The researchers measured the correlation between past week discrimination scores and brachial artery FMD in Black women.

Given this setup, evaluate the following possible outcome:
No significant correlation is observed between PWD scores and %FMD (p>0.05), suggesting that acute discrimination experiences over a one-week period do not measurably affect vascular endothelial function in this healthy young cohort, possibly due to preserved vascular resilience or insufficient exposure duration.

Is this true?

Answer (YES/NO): YES